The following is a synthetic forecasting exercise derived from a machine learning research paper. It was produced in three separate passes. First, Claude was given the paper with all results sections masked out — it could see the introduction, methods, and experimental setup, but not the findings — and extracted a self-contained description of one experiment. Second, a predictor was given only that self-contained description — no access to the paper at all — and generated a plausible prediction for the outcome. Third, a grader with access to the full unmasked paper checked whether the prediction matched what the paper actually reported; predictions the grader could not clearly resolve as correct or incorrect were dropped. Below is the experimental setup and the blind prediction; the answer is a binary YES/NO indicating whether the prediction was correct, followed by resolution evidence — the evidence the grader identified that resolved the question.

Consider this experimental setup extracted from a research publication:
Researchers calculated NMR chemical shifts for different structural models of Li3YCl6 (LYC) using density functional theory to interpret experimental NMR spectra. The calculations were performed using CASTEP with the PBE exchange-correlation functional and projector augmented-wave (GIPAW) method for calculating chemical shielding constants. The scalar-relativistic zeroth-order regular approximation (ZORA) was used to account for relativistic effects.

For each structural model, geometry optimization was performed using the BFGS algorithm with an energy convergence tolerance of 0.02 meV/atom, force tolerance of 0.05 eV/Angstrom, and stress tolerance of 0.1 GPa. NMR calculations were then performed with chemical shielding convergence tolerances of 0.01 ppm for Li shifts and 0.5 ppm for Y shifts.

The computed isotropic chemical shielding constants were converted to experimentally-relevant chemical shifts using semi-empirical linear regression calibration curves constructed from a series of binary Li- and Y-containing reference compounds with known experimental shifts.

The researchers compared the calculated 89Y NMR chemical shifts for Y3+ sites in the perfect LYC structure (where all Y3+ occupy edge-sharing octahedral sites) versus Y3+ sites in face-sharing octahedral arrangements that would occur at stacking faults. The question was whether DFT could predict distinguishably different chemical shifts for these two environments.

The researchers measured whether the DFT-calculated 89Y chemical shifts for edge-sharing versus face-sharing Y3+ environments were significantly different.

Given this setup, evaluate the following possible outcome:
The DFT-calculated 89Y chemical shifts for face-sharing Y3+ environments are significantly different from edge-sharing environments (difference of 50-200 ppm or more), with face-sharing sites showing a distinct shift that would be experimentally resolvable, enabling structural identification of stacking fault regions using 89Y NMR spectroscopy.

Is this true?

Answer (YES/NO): NO